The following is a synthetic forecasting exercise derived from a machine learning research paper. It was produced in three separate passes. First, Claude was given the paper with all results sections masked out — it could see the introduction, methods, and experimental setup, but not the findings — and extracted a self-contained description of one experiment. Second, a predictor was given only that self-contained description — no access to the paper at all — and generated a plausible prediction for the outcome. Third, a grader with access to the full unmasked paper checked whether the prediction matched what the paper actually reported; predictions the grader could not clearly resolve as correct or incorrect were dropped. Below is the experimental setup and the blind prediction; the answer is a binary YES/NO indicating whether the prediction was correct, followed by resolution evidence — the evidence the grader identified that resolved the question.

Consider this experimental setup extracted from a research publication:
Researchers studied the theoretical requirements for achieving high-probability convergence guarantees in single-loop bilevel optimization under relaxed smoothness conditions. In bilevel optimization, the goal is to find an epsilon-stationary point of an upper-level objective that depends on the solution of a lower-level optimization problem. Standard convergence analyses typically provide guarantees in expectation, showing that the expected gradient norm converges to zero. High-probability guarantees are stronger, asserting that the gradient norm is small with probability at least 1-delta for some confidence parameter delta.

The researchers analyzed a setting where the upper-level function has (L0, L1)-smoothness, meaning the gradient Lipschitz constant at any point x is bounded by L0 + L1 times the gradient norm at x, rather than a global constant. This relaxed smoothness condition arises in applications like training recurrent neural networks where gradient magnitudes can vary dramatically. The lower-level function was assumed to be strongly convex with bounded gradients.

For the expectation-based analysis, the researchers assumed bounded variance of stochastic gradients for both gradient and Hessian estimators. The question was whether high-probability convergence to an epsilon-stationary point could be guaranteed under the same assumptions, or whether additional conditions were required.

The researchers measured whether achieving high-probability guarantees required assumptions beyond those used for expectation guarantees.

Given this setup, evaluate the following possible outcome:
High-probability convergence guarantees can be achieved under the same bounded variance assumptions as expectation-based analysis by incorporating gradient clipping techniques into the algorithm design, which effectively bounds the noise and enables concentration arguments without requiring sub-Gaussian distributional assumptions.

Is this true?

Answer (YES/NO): NO